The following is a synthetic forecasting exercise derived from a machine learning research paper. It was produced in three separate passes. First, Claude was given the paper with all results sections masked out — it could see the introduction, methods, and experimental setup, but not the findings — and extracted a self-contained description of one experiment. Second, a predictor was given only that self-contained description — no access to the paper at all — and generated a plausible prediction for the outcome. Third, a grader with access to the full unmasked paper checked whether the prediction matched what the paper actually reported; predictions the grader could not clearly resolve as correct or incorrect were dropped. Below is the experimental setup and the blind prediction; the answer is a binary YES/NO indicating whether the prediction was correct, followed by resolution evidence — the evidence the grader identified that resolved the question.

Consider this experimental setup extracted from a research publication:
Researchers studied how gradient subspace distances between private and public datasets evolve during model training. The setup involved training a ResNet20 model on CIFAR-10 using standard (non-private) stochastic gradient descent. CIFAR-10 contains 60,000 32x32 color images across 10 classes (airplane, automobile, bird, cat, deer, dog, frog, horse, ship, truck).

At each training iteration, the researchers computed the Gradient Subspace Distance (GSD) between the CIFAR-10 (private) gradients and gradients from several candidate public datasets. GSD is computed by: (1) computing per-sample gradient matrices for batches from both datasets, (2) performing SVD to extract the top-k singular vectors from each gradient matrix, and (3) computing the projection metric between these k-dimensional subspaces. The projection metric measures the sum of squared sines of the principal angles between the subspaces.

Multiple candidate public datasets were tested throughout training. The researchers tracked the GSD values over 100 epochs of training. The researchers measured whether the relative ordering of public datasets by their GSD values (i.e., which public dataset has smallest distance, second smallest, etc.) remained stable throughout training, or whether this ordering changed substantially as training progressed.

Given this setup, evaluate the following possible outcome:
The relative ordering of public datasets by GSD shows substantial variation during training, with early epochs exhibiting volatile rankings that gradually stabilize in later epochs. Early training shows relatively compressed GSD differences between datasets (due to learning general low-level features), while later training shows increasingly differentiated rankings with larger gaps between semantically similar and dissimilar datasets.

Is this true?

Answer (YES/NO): NO